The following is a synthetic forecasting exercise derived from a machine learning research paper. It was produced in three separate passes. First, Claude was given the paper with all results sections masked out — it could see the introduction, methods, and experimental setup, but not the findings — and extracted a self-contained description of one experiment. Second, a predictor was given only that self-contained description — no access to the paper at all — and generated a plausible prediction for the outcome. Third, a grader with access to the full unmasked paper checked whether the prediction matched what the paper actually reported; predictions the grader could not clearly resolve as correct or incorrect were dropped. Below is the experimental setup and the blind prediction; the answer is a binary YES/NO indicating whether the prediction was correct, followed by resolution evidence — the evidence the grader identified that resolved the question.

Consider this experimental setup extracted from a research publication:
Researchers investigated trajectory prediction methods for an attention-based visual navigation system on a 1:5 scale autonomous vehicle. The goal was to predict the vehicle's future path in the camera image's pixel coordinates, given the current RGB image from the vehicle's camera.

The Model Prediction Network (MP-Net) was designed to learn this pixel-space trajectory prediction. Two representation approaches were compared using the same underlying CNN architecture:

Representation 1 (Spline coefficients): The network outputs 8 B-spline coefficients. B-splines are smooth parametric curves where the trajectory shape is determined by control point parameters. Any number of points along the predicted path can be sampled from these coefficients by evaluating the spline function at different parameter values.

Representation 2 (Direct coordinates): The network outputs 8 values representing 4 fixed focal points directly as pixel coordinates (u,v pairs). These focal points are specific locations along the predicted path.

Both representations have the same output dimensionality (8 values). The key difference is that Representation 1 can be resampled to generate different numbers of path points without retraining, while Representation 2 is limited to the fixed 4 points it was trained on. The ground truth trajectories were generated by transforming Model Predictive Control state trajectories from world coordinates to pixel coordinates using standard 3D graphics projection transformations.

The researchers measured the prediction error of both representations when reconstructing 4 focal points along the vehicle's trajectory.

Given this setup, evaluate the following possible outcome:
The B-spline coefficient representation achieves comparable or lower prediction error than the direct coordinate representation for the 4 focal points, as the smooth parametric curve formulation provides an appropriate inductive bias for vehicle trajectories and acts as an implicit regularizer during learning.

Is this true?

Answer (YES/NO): YES